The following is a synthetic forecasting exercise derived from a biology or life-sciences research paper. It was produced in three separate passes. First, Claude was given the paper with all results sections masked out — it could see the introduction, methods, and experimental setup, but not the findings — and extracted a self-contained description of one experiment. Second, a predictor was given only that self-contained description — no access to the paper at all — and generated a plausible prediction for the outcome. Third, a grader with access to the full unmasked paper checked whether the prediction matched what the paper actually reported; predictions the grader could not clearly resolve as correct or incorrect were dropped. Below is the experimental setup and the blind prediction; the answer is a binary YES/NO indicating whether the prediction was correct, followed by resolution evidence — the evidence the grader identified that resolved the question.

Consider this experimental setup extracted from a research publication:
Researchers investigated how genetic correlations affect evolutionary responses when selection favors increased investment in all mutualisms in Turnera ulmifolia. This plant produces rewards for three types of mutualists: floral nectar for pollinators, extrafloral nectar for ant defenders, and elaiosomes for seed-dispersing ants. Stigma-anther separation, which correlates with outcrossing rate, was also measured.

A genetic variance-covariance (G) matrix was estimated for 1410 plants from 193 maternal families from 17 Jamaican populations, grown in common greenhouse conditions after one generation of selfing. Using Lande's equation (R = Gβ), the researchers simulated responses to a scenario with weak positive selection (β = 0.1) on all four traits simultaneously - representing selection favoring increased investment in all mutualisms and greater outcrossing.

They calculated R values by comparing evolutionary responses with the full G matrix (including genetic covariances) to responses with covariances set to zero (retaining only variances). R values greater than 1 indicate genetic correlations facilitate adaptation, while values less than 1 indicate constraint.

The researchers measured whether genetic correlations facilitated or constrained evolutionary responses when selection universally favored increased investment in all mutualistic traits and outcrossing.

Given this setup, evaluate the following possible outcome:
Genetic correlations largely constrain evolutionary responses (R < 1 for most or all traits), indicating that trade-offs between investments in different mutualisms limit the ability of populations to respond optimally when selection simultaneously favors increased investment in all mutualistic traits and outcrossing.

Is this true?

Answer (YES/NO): NO